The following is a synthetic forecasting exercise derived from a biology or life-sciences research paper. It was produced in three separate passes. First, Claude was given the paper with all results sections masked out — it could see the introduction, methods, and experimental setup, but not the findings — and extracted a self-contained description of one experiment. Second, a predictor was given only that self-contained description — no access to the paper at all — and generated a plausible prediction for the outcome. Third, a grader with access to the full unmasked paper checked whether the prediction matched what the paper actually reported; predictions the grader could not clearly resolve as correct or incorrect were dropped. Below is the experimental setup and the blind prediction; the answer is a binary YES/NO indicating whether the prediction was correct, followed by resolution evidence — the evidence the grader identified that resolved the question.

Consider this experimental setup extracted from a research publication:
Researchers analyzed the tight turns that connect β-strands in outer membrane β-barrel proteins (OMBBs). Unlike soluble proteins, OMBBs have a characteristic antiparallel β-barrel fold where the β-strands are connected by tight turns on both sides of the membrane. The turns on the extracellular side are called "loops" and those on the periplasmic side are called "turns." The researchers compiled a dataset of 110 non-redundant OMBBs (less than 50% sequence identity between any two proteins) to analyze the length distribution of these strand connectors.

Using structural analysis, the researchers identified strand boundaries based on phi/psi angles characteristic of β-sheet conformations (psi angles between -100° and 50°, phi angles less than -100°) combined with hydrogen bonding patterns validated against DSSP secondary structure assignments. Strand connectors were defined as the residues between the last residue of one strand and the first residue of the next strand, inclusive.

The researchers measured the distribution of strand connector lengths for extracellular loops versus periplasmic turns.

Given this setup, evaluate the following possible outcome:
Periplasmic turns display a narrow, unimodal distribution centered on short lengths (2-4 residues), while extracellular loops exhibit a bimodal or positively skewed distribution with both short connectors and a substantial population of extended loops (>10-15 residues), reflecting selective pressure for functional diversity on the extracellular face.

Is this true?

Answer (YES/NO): NO